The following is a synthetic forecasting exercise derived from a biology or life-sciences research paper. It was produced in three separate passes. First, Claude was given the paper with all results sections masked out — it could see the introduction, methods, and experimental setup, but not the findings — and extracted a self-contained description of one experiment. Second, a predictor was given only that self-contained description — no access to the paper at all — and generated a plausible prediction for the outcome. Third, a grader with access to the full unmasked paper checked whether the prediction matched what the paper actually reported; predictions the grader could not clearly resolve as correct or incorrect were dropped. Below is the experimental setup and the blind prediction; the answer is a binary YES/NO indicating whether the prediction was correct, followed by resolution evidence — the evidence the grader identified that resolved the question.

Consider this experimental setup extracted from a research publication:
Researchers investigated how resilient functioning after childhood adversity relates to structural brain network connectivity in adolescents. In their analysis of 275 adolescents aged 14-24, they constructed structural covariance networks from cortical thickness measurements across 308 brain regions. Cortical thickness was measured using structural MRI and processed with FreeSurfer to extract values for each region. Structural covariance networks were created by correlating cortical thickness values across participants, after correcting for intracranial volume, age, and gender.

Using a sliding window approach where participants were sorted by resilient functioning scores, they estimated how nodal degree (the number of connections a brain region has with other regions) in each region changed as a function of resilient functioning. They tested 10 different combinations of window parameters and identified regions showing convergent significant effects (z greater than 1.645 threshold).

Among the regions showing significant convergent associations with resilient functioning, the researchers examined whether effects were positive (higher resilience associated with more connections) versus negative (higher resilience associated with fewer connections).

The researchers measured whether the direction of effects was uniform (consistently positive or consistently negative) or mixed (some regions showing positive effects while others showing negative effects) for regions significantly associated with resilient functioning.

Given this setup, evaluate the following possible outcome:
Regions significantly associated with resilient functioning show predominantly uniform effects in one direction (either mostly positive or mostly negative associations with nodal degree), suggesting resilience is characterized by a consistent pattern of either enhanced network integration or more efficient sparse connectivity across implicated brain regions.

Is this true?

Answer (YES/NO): NO